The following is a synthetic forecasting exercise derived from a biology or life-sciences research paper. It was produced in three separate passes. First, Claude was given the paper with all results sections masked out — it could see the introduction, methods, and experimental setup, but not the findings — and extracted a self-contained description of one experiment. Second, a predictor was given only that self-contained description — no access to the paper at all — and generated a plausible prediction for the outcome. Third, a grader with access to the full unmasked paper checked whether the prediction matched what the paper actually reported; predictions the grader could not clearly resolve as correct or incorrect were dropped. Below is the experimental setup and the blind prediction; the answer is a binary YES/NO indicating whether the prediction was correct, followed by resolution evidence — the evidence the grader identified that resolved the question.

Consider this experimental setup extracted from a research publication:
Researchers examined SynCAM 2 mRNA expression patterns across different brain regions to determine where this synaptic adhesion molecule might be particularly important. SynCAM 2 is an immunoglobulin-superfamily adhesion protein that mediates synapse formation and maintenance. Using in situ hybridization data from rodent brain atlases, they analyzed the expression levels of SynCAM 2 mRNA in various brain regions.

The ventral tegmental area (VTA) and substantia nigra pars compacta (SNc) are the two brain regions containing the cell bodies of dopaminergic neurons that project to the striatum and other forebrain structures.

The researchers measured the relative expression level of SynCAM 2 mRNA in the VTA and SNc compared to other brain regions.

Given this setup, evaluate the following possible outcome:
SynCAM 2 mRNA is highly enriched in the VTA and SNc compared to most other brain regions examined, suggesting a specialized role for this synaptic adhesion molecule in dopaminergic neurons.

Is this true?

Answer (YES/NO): YES